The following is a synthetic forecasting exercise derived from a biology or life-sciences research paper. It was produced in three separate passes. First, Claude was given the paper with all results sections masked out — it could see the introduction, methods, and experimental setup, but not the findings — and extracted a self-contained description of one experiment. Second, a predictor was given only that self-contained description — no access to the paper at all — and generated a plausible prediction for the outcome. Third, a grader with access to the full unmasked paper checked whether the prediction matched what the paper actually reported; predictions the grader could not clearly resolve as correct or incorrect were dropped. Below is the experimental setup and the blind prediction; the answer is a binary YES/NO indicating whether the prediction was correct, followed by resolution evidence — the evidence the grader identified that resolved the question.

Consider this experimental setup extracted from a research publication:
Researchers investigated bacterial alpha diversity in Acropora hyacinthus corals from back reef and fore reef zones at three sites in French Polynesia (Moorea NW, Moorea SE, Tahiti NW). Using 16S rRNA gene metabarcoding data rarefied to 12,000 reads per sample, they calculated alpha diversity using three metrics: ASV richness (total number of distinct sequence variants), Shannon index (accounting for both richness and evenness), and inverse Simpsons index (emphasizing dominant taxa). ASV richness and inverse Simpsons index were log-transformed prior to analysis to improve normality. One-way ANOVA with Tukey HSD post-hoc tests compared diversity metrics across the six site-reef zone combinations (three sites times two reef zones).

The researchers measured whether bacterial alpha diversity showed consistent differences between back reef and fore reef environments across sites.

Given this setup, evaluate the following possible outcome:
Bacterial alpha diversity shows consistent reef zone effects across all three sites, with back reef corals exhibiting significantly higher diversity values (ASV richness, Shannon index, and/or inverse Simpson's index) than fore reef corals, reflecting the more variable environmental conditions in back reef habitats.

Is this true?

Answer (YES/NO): NO